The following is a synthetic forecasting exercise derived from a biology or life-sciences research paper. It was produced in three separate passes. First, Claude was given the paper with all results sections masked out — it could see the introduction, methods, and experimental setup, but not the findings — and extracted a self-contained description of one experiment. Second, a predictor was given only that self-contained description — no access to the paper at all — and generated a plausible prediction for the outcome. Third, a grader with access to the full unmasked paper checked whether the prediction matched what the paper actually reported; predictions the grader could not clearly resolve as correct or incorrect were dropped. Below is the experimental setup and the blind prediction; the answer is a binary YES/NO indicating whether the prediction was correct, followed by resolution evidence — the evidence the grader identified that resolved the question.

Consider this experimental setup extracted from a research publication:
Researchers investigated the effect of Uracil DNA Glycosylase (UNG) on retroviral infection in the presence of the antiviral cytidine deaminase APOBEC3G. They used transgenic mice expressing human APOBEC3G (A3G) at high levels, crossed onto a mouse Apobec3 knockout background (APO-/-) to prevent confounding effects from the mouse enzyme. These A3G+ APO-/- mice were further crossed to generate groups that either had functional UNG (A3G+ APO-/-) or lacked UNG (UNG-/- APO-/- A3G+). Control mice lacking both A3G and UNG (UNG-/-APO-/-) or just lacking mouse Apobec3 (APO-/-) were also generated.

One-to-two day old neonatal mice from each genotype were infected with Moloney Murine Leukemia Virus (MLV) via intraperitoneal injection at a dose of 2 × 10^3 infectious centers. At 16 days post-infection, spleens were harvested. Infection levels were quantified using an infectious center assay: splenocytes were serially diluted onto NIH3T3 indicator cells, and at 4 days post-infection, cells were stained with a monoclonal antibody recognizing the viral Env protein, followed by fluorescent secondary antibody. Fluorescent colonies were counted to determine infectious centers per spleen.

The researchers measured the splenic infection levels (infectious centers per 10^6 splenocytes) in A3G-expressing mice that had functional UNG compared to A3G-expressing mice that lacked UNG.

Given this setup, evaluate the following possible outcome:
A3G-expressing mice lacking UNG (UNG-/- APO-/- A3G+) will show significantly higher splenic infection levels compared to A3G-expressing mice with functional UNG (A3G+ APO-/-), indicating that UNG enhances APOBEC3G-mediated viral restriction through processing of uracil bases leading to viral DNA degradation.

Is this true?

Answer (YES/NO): NO